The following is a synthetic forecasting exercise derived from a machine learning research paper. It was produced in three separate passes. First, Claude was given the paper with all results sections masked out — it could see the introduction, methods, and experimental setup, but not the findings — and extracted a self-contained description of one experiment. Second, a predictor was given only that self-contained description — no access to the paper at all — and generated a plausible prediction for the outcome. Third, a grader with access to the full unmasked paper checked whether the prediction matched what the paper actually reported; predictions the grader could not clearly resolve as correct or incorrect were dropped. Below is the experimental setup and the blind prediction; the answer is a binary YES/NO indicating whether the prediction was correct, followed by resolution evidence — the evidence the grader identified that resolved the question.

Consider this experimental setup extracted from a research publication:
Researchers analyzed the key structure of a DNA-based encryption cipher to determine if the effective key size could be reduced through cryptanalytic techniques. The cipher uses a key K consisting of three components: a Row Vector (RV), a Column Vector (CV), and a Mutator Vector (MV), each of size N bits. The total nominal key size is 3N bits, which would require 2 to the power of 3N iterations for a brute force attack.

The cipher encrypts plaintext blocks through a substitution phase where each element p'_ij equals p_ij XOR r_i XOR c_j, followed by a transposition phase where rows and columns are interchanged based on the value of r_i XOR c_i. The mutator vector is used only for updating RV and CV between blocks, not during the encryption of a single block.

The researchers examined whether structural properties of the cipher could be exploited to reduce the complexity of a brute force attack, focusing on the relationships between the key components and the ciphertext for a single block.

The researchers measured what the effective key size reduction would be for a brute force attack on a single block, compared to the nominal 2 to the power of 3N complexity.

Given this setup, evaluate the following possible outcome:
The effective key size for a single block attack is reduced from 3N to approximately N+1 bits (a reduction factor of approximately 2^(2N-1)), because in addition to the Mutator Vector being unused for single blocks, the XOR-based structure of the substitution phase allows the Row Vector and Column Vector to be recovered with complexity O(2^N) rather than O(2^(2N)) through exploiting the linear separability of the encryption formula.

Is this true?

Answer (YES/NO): NO